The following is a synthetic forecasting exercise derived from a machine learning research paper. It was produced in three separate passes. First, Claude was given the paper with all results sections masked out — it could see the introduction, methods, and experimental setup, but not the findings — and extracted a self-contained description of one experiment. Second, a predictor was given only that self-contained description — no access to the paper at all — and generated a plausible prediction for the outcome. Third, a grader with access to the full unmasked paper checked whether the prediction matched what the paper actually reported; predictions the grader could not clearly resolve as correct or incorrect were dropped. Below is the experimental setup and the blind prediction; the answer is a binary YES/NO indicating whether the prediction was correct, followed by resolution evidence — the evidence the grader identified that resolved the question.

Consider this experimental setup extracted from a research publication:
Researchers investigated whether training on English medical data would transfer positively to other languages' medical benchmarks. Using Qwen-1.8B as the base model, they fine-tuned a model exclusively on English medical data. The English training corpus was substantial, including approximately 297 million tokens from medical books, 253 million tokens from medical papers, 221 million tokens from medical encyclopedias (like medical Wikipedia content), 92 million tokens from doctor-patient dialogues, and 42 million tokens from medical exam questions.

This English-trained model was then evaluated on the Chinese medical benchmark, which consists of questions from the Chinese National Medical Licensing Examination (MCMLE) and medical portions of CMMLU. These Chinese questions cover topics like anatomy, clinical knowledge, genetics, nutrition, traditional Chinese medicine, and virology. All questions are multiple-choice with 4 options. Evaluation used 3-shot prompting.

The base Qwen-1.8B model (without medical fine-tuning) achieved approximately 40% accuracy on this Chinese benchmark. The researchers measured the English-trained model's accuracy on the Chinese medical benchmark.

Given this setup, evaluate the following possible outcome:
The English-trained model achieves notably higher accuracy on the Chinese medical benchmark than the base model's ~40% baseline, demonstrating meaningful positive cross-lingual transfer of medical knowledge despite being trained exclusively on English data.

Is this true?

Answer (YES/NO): YES